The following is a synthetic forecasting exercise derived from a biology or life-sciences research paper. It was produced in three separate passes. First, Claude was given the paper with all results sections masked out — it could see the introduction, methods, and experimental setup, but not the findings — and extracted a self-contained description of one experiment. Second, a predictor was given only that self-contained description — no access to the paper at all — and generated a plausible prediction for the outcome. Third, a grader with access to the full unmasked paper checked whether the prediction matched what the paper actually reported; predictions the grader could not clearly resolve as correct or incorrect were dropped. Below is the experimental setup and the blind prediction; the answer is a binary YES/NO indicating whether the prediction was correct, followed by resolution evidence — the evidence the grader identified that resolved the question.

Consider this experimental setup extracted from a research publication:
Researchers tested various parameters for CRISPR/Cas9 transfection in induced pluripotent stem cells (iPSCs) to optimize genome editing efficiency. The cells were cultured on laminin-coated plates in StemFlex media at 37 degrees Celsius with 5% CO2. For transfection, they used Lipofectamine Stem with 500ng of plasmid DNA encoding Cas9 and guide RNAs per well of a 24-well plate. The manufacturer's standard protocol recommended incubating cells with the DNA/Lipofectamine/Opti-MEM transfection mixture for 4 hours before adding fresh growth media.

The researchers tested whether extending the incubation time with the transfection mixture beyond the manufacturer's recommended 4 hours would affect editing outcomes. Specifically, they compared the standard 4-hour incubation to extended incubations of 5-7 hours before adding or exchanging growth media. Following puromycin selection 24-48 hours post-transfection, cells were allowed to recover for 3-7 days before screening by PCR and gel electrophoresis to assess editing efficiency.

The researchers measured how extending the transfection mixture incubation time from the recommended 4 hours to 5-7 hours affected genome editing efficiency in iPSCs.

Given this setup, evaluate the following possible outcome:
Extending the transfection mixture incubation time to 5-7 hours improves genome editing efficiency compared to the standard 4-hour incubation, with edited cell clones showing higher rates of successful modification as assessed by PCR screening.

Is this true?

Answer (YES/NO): YES